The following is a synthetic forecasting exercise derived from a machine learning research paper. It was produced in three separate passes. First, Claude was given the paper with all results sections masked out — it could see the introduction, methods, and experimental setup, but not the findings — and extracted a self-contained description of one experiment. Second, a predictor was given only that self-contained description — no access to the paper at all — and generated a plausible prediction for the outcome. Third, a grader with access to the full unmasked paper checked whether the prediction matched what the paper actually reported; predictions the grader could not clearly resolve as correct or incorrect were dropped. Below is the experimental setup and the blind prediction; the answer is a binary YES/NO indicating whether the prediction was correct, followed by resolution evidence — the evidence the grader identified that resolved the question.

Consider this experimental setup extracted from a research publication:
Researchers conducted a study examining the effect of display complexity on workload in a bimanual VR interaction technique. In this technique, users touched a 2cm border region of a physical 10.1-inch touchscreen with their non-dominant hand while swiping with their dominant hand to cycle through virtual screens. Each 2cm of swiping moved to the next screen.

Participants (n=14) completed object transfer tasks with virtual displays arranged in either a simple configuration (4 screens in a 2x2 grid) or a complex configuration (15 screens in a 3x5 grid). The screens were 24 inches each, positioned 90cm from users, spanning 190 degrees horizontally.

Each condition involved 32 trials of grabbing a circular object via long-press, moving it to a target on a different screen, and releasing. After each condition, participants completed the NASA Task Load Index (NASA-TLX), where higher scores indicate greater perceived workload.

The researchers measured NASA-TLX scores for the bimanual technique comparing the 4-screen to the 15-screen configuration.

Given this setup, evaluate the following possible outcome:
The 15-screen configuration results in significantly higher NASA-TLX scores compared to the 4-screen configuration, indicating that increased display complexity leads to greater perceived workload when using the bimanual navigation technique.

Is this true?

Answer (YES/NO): NO